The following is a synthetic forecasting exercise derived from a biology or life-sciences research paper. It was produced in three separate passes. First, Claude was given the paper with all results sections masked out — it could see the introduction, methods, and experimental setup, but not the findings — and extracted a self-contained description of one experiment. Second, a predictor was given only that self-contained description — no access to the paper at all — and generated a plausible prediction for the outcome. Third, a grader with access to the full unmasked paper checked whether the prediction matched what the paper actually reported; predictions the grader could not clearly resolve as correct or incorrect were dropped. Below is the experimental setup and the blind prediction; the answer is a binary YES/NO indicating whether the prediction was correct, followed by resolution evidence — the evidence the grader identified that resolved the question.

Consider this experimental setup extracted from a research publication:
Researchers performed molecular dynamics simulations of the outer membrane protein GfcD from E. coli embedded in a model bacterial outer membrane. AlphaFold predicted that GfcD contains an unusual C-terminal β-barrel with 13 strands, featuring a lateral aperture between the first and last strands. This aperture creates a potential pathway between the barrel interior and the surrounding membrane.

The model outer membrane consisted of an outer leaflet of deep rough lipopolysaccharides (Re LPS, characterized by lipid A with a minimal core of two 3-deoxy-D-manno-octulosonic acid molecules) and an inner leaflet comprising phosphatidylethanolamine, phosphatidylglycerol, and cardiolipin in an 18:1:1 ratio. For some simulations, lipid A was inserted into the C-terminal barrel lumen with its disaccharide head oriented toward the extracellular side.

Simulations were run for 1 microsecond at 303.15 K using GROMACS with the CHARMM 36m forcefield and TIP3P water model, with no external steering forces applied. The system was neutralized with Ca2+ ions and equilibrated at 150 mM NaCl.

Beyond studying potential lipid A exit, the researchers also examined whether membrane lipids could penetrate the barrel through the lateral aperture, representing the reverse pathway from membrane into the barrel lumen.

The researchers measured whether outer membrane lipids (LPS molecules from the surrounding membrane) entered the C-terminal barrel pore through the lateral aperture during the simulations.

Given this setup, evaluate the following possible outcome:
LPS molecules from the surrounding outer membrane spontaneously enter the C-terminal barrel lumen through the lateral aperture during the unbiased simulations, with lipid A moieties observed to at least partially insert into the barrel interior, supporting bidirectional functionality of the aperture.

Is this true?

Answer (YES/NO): NO